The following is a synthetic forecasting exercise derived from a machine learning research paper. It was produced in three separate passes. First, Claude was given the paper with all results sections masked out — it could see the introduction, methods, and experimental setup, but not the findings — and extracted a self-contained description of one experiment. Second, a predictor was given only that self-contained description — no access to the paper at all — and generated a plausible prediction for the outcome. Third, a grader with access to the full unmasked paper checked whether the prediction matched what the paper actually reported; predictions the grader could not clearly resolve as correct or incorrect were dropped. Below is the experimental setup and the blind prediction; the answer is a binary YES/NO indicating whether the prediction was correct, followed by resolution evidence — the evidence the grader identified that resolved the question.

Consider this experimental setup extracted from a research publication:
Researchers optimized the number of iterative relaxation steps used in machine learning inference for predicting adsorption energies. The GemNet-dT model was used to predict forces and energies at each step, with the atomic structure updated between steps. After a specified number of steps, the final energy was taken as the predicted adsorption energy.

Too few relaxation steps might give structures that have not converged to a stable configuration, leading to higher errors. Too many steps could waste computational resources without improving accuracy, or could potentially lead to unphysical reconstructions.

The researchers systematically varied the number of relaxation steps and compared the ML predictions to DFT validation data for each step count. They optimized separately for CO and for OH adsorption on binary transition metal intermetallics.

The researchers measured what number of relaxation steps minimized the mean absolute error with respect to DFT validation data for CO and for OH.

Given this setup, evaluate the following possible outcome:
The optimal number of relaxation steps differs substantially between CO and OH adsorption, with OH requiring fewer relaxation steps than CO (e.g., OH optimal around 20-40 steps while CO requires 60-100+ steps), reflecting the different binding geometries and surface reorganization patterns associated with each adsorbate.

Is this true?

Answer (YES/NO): NO